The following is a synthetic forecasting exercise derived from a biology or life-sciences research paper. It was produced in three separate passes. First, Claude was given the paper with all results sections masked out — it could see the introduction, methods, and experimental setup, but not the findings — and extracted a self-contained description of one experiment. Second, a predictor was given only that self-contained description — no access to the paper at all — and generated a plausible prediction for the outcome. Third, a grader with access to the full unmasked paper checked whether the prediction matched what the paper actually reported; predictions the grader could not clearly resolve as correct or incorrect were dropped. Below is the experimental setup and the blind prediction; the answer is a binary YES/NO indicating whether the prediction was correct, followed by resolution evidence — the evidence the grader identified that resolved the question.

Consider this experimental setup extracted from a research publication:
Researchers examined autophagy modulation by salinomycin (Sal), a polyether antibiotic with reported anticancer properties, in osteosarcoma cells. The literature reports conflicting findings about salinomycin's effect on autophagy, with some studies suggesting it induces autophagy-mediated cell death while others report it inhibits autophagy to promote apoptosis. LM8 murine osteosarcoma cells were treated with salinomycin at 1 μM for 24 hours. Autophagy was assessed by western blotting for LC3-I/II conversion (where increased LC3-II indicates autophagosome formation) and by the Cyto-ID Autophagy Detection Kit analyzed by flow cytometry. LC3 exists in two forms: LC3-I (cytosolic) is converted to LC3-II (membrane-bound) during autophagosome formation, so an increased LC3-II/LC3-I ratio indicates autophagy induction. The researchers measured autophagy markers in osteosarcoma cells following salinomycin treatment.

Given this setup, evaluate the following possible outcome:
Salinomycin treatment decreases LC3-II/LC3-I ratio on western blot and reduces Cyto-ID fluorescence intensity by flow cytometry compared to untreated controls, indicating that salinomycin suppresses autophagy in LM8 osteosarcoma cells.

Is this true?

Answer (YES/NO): NO